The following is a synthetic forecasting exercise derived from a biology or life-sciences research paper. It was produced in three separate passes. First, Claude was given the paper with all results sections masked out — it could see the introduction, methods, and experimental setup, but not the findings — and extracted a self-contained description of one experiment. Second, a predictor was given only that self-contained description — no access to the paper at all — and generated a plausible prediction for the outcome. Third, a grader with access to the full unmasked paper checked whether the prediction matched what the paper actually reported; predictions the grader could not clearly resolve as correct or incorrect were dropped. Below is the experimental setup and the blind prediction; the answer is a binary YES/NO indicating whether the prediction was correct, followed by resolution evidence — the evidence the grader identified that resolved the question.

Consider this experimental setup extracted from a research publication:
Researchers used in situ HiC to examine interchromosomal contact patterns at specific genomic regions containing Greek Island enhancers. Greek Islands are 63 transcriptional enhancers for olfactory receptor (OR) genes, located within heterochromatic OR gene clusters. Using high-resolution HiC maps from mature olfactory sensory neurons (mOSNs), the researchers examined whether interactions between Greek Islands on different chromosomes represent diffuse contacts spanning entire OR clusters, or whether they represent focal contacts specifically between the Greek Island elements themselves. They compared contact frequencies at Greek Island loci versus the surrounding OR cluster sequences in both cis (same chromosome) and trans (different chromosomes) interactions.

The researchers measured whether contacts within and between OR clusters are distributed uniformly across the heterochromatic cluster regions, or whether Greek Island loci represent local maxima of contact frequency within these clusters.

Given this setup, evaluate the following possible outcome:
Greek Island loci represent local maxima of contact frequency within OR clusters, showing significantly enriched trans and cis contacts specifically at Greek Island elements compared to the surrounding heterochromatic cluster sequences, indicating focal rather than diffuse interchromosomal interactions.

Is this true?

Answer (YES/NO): YES